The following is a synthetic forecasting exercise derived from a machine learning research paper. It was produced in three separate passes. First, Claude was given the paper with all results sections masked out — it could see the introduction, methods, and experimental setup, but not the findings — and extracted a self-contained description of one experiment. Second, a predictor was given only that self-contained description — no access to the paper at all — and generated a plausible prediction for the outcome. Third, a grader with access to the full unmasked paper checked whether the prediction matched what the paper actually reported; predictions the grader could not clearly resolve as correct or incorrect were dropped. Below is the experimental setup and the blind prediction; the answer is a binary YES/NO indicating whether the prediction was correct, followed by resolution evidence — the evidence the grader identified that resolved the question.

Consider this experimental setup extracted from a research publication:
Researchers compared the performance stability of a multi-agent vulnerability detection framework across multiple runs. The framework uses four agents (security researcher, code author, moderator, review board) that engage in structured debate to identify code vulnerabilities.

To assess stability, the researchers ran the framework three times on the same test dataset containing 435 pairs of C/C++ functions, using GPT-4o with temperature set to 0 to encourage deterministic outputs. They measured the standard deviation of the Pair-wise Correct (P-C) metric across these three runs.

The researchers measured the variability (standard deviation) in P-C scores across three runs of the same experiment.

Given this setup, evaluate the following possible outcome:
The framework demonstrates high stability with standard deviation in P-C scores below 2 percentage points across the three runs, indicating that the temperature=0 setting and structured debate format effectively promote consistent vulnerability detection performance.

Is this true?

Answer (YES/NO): YES